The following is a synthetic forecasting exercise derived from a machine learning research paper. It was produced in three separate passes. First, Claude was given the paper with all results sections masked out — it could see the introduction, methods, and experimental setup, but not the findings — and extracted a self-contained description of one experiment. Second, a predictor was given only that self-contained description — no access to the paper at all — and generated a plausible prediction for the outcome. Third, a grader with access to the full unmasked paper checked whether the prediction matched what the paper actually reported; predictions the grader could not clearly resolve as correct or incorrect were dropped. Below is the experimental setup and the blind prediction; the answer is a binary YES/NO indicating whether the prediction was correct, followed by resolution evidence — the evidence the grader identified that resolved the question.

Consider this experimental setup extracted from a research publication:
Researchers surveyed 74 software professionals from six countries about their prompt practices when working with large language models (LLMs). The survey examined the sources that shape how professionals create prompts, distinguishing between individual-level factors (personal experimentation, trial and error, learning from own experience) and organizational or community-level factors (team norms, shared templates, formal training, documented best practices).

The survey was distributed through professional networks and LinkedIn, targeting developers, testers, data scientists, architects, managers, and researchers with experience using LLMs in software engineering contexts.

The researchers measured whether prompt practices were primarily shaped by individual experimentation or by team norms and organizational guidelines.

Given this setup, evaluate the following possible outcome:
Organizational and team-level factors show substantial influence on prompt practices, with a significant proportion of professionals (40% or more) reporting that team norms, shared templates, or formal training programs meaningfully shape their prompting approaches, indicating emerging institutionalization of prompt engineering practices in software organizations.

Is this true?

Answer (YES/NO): NO